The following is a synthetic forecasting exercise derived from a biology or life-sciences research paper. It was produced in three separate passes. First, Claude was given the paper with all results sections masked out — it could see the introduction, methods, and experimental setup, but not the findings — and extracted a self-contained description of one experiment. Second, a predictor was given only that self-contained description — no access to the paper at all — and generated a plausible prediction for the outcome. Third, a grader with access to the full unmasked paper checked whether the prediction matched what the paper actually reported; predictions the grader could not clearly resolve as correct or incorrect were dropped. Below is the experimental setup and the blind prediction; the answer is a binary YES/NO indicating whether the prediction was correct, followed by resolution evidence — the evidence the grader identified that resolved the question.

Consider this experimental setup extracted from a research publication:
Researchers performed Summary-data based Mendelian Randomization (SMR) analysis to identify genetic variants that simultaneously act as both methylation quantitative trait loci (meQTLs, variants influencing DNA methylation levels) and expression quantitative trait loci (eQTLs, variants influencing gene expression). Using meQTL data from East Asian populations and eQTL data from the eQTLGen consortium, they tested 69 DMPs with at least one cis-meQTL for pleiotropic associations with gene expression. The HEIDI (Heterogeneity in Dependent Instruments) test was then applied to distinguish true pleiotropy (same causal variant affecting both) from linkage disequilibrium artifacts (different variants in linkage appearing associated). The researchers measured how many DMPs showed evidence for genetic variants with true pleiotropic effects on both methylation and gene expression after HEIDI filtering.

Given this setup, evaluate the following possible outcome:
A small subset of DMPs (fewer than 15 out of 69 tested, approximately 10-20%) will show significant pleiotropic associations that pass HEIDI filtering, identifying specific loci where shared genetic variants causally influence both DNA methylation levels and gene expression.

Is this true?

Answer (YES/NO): NO